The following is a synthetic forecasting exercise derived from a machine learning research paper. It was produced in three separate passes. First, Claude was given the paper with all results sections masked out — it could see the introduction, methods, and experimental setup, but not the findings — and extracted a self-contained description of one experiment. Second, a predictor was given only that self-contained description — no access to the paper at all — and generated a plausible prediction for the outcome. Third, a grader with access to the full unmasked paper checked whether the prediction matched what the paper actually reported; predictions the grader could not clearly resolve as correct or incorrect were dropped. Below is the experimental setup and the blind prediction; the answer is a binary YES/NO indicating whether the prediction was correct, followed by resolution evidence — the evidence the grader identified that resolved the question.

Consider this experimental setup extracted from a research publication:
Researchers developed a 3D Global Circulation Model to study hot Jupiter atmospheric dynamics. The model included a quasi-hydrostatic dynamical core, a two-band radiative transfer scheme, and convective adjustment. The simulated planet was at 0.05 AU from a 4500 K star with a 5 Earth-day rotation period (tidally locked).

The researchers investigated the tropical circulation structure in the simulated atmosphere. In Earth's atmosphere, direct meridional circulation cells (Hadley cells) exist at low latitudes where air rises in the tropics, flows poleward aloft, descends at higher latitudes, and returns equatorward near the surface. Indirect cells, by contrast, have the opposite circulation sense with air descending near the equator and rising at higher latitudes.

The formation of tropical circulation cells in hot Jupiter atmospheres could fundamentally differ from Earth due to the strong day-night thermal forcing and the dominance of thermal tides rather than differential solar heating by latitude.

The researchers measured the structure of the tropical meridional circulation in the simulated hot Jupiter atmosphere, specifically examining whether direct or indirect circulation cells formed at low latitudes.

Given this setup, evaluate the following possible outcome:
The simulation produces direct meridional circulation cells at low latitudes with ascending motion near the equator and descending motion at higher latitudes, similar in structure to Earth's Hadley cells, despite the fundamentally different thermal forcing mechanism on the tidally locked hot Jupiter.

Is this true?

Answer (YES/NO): NO